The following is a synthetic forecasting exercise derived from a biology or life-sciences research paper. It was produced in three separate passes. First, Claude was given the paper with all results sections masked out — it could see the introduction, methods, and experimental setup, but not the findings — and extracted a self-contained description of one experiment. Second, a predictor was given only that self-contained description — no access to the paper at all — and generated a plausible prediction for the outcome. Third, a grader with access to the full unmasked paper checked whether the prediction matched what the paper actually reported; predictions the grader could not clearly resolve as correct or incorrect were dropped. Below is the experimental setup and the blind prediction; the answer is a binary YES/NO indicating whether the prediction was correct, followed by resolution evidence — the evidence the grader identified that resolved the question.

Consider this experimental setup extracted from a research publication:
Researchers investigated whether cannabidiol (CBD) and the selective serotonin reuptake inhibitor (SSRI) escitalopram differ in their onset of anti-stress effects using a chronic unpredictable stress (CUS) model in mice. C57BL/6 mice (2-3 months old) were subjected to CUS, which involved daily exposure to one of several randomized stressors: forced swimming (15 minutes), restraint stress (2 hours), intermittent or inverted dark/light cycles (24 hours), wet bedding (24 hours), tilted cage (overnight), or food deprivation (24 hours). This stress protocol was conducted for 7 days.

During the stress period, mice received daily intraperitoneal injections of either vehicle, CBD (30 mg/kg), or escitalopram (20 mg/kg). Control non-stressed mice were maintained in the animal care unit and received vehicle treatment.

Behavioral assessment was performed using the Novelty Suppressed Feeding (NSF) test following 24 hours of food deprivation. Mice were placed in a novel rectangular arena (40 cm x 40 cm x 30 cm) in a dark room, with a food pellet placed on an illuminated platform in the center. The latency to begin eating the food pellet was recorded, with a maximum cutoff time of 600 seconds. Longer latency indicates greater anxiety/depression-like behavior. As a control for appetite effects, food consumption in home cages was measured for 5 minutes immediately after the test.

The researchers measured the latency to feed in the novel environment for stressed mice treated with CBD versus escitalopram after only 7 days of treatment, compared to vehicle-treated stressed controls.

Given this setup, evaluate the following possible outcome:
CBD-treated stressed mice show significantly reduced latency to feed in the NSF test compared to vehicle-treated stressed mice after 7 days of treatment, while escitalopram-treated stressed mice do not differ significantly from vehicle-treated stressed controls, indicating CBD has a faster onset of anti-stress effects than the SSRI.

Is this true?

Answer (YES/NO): YES